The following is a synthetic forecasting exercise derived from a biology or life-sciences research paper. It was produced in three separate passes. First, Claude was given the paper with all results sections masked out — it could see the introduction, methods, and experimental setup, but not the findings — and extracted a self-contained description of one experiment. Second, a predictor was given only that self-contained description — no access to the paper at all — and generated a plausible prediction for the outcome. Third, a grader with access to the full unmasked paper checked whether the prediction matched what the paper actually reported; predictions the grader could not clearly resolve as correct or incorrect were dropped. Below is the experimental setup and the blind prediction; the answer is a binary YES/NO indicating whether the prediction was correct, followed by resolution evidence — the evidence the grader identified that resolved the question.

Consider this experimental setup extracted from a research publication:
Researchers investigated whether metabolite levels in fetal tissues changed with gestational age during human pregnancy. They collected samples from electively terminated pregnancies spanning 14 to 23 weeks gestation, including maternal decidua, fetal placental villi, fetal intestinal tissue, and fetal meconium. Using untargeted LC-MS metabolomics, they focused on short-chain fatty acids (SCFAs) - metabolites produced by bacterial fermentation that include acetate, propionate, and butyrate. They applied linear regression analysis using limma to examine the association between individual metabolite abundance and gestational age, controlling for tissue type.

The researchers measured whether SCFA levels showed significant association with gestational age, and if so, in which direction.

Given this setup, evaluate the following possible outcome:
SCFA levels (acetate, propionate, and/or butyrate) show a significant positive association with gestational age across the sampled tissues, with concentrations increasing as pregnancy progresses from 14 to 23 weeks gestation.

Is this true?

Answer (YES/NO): NO